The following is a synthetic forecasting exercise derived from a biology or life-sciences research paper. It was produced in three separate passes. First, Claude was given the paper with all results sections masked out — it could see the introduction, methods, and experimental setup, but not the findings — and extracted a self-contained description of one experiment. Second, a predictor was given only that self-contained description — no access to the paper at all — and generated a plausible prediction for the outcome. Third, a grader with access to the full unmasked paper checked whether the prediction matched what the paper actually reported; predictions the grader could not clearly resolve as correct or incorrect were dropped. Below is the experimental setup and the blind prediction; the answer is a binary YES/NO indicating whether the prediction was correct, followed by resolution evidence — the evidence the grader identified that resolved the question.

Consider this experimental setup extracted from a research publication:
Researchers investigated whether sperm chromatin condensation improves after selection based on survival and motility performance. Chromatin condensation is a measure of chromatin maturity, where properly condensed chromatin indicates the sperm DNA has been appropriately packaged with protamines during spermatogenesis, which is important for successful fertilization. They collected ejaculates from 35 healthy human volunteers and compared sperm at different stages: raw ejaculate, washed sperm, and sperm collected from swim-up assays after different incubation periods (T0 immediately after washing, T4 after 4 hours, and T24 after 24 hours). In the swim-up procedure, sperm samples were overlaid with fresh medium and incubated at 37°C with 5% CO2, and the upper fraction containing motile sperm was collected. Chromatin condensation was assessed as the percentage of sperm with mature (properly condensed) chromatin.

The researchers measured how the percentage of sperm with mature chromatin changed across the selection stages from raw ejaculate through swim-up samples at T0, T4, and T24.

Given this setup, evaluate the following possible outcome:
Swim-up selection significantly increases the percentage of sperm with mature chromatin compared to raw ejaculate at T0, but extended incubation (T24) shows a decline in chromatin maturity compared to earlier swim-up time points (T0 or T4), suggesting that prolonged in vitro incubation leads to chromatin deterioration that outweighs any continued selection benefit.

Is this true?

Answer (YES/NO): NO